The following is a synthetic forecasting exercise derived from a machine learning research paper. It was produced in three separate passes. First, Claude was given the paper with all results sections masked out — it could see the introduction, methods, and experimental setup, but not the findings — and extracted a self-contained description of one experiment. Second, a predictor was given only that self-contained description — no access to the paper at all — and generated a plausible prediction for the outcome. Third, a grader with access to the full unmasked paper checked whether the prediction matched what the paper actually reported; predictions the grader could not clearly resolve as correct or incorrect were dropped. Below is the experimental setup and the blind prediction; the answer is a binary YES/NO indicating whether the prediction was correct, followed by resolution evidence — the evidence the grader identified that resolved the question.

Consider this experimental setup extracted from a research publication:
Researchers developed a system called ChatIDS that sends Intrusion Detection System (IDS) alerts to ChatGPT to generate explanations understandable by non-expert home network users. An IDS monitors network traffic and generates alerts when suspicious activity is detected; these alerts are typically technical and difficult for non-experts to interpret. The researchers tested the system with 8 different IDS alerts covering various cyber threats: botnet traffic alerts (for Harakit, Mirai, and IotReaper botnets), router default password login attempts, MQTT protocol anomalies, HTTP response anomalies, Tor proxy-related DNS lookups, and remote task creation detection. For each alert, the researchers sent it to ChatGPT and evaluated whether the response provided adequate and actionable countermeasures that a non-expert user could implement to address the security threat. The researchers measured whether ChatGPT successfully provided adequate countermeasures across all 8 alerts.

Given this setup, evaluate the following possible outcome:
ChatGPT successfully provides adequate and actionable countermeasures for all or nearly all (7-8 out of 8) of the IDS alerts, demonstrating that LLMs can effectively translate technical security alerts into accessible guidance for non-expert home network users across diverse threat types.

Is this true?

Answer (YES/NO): NO